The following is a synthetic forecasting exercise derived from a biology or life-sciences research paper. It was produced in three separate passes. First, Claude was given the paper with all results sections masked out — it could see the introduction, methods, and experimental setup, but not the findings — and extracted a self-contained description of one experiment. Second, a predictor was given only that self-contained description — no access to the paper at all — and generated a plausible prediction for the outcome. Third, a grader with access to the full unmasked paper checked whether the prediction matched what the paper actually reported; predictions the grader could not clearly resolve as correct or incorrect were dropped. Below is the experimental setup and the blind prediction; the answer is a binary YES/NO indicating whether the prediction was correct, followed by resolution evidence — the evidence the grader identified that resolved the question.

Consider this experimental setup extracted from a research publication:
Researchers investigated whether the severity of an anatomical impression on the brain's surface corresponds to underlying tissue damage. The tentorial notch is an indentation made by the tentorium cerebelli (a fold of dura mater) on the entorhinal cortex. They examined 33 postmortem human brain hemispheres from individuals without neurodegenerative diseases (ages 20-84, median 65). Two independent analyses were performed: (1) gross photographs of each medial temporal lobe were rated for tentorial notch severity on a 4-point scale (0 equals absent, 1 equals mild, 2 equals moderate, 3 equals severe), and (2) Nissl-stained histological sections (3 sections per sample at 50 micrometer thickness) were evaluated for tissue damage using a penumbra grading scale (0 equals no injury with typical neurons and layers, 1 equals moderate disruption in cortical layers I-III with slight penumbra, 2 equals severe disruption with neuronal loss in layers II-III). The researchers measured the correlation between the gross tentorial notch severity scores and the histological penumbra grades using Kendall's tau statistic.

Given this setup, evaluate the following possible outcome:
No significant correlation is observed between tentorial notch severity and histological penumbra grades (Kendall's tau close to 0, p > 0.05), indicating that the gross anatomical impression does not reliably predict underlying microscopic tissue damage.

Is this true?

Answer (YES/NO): NO